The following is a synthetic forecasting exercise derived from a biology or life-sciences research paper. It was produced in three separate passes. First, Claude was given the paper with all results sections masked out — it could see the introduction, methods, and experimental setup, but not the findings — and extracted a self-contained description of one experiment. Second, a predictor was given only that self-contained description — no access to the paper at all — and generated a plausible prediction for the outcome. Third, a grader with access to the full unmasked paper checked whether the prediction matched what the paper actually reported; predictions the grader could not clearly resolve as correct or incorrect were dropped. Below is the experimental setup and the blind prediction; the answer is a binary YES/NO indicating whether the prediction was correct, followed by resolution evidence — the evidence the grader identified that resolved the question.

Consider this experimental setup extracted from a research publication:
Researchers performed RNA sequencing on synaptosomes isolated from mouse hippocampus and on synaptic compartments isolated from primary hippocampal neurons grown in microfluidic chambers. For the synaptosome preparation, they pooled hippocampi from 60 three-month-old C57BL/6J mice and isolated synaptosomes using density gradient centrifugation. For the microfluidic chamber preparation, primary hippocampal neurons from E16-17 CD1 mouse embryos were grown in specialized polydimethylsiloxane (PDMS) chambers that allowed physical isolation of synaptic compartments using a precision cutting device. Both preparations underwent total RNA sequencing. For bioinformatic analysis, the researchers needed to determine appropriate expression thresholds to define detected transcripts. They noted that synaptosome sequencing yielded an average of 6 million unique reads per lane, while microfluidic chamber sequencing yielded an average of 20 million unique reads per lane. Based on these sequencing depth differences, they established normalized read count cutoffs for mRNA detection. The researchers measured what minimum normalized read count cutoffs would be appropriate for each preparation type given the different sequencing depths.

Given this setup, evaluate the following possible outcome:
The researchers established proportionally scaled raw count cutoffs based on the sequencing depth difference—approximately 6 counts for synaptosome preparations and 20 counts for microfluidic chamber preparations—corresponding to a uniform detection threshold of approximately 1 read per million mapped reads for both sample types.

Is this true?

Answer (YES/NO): NO